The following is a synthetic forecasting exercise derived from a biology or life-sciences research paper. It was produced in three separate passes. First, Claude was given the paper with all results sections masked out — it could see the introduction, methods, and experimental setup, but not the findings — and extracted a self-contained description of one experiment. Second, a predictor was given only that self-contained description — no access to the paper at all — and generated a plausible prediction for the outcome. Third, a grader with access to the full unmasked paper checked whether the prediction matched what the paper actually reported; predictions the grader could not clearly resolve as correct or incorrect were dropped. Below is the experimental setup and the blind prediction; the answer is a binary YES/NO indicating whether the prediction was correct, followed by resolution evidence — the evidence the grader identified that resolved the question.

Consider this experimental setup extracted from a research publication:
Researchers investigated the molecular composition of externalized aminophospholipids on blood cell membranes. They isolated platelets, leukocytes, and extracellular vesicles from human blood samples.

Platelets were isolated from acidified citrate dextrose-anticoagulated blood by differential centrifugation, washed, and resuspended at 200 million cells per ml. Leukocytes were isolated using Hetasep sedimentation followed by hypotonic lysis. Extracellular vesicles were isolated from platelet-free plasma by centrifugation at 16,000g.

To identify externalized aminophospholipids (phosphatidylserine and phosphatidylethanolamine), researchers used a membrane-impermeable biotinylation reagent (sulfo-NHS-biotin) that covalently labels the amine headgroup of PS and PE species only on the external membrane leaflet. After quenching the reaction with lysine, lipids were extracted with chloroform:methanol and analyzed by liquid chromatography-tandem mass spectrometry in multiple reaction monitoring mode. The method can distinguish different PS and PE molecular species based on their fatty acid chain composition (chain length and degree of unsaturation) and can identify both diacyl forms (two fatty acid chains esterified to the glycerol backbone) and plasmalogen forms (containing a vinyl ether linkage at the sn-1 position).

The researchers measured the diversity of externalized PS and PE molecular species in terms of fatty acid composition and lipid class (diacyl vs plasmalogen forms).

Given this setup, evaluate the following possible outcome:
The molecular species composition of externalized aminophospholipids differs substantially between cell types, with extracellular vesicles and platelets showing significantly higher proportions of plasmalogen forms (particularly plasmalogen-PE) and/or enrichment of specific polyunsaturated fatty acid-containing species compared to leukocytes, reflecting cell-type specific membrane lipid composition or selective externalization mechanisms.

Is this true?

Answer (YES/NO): NO